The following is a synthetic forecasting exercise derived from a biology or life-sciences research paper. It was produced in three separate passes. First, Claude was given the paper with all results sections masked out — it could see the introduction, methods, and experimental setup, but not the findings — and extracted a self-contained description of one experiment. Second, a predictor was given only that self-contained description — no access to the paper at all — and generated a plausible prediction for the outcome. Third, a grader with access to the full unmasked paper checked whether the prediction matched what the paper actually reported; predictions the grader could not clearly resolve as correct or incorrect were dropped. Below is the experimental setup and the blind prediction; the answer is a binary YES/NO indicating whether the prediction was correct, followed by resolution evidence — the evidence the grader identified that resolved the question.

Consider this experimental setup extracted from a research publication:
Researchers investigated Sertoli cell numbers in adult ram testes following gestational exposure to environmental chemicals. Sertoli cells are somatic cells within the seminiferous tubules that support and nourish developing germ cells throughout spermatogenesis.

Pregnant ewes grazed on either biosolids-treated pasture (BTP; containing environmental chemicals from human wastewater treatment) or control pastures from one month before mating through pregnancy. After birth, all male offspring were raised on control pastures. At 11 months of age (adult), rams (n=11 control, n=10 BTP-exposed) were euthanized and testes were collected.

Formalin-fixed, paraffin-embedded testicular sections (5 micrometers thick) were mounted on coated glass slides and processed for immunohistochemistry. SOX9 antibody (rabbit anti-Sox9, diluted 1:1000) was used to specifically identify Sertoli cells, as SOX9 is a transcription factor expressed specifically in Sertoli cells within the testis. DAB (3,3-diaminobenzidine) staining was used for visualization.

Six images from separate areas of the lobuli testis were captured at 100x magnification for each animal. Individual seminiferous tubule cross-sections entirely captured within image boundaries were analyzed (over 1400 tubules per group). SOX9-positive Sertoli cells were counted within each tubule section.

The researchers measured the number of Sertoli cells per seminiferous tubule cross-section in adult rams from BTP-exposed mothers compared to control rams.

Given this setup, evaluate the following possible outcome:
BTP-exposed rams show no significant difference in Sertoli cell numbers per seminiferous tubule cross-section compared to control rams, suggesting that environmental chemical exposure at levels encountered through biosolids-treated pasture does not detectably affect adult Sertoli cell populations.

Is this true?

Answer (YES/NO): YES